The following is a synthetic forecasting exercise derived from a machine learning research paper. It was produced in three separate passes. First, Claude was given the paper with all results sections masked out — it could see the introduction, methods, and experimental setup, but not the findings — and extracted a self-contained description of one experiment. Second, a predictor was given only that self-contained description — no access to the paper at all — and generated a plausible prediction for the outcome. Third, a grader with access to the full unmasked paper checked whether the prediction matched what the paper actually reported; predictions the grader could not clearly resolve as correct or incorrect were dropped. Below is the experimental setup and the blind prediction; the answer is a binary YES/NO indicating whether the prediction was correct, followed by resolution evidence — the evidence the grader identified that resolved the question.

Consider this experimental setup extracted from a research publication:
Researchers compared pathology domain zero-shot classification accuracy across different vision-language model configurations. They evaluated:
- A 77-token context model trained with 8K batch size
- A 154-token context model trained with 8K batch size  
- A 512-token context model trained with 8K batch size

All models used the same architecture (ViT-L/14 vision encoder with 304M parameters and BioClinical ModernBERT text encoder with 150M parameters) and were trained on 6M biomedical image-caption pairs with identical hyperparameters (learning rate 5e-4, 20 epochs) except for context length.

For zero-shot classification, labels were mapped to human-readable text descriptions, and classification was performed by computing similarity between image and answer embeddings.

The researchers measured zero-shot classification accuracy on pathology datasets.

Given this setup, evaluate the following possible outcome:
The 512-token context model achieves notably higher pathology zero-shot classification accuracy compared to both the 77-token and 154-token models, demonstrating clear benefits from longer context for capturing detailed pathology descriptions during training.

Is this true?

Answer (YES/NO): NO